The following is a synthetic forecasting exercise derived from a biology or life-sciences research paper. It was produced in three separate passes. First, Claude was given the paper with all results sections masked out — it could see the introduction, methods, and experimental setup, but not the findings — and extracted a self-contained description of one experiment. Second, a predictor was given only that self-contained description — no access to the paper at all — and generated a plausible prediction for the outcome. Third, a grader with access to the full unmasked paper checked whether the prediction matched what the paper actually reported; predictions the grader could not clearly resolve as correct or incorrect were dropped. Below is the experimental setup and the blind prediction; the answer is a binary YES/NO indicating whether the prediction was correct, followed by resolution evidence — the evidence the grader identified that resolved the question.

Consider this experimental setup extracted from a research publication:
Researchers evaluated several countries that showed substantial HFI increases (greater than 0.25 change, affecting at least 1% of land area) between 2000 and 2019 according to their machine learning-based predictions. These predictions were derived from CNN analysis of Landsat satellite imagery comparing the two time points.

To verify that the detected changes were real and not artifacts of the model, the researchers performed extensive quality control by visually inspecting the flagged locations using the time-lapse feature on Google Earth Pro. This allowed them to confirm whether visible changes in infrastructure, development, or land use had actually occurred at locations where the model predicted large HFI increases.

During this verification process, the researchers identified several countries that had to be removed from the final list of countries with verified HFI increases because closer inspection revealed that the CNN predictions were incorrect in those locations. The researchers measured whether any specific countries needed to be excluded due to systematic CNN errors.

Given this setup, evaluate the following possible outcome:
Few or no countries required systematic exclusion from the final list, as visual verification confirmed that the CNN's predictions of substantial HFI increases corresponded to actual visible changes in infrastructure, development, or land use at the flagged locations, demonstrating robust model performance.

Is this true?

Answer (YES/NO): NO